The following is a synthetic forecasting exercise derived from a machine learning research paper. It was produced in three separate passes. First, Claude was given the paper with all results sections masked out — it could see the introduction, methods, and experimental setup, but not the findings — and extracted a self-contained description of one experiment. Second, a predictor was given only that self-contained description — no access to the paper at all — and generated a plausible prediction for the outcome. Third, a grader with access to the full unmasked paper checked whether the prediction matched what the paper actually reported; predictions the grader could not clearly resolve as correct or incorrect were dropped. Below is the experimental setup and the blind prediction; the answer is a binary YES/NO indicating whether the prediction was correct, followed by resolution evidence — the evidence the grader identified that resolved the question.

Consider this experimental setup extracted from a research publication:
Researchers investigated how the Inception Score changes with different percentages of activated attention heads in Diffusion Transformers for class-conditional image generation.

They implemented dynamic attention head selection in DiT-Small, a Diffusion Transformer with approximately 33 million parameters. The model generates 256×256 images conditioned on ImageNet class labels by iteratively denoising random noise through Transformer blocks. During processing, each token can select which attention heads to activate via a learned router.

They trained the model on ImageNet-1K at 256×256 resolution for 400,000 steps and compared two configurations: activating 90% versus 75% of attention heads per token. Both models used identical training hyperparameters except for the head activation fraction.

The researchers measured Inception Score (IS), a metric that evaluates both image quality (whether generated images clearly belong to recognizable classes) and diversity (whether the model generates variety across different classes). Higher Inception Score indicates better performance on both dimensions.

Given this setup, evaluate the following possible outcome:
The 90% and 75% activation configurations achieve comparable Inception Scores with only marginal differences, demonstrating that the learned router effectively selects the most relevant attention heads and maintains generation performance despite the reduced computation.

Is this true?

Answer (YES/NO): NO